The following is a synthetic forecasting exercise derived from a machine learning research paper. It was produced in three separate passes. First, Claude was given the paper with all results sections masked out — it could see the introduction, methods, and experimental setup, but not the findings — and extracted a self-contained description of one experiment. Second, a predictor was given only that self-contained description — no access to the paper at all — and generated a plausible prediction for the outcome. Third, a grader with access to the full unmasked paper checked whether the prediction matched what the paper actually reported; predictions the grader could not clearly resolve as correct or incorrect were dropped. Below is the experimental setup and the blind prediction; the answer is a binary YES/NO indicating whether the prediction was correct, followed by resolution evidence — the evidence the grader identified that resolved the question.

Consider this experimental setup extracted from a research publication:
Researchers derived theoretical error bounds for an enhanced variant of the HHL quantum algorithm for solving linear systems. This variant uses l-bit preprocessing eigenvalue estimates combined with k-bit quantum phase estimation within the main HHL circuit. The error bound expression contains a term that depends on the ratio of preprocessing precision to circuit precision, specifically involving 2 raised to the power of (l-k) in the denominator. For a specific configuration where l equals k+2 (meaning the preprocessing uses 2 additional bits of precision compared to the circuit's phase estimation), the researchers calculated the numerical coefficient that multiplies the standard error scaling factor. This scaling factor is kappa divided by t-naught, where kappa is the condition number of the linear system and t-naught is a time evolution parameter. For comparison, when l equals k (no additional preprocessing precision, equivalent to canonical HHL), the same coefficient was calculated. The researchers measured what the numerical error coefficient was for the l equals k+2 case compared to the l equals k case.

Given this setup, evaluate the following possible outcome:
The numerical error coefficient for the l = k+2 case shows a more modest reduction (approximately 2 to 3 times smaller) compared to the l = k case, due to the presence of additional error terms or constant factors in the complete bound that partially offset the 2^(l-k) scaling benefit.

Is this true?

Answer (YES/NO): NO